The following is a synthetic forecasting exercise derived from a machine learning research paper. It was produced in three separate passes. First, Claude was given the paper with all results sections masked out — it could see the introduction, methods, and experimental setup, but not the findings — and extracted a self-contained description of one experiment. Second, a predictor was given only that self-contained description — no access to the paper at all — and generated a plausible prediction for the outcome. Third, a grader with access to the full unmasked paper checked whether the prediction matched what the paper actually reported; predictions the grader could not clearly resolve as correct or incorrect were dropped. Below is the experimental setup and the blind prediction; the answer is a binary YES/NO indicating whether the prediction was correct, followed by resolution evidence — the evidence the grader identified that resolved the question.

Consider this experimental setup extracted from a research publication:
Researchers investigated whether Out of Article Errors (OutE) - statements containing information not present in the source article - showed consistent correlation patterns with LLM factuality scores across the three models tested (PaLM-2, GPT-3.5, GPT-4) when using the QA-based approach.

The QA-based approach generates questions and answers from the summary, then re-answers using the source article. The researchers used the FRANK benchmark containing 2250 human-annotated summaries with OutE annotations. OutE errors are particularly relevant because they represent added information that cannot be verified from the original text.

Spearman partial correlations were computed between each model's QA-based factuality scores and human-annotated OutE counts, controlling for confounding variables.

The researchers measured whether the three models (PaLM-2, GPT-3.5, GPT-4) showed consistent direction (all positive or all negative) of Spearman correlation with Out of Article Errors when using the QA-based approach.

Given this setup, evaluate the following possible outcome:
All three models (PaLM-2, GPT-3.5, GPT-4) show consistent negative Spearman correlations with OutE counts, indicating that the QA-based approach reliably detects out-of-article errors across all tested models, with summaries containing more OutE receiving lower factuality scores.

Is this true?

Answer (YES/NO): NO